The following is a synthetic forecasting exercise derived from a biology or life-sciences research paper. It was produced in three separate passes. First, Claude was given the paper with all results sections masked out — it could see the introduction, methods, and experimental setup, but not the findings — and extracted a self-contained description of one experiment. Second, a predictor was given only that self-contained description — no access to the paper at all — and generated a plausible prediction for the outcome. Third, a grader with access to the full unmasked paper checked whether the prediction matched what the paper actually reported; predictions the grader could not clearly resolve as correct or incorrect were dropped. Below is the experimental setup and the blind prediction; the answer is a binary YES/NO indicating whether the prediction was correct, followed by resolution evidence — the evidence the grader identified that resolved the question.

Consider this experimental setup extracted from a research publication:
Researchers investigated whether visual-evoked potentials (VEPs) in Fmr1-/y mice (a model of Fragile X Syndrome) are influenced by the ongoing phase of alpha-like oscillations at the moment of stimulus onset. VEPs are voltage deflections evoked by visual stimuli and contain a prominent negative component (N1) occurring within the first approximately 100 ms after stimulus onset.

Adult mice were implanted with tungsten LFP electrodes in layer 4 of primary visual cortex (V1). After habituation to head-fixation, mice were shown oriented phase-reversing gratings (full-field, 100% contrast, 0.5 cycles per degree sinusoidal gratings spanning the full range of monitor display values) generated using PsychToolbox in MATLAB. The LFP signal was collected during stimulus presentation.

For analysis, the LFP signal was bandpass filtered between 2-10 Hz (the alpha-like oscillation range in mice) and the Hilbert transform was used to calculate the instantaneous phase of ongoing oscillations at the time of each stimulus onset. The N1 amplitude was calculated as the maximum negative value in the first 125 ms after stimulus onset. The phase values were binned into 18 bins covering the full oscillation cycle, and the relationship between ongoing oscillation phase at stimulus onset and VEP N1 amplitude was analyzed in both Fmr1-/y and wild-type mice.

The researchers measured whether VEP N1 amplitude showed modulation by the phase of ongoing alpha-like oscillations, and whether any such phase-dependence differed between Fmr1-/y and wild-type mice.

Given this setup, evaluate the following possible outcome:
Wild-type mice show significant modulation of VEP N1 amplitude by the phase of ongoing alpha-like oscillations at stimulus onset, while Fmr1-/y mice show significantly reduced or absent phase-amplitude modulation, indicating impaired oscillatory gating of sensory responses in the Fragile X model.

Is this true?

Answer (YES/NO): NO